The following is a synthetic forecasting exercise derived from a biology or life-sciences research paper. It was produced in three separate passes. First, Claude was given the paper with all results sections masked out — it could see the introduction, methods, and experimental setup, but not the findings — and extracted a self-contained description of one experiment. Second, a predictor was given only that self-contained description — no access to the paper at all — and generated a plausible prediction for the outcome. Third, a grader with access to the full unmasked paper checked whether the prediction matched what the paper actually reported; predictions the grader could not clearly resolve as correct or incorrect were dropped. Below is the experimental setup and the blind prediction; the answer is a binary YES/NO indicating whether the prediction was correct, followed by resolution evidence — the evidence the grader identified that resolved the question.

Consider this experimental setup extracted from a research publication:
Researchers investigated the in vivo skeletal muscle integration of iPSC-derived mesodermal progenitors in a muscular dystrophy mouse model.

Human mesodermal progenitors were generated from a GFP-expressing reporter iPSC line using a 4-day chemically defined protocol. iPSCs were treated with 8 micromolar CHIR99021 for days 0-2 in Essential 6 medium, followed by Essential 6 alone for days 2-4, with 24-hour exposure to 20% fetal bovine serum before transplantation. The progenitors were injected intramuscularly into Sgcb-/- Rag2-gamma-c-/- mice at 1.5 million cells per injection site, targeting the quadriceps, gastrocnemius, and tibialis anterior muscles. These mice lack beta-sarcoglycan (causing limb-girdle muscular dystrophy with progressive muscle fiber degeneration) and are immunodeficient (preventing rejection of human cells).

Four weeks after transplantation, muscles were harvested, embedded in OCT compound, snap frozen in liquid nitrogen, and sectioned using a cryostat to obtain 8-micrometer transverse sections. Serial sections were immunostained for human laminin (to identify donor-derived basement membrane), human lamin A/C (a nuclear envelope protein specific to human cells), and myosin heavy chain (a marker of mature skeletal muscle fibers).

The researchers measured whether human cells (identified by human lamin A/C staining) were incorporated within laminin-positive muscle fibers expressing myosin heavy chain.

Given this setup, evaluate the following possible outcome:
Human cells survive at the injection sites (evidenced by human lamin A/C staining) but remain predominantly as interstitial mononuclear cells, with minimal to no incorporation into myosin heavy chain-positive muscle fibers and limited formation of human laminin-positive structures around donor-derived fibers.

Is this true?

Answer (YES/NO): NO